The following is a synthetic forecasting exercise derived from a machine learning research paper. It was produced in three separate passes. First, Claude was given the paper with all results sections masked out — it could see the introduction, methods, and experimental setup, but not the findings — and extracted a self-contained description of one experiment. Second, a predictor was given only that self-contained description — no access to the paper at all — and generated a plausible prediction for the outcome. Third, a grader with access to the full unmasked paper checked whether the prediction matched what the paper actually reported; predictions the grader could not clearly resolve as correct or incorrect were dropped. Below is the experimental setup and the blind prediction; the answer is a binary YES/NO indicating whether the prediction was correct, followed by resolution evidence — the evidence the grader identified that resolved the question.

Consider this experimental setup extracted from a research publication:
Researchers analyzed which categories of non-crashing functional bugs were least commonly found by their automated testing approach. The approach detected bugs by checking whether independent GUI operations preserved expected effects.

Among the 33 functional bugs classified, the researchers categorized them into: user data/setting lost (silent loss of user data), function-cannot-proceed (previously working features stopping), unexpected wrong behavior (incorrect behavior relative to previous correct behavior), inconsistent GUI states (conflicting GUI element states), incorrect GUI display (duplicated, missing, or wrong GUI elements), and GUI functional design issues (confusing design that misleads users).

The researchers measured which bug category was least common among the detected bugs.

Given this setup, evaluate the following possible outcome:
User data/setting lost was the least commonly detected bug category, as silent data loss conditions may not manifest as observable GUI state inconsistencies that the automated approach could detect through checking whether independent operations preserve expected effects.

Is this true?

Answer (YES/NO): NO